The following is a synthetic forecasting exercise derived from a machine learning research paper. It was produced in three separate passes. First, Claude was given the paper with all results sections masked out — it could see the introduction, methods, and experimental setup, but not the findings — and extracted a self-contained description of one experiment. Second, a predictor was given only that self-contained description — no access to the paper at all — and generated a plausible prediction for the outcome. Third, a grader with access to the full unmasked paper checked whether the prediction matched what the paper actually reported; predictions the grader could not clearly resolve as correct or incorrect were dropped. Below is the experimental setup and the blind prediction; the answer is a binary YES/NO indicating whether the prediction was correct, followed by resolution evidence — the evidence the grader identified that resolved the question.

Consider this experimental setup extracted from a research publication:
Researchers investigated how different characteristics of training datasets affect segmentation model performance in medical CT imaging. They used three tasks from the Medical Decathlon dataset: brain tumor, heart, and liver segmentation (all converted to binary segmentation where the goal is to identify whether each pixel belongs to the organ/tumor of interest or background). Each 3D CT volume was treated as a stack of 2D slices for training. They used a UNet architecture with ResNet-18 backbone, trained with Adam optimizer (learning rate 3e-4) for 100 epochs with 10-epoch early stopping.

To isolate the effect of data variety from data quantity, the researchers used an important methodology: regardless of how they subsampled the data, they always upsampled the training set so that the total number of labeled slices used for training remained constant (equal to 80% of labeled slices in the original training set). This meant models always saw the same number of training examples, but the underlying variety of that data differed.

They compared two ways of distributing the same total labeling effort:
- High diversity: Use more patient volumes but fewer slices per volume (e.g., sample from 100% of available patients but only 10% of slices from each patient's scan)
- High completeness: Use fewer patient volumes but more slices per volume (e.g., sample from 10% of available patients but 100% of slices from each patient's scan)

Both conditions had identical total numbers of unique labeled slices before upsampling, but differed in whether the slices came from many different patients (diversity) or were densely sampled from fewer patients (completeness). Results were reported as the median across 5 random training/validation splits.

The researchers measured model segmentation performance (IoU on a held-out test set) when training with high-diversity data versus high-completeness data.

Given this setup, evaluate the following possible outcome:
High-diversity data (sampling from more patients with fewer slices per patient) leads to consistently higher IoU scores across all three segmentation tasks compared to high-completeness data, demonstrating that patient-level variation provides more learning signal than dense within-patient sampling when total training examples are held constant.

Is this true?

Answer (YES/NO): YES